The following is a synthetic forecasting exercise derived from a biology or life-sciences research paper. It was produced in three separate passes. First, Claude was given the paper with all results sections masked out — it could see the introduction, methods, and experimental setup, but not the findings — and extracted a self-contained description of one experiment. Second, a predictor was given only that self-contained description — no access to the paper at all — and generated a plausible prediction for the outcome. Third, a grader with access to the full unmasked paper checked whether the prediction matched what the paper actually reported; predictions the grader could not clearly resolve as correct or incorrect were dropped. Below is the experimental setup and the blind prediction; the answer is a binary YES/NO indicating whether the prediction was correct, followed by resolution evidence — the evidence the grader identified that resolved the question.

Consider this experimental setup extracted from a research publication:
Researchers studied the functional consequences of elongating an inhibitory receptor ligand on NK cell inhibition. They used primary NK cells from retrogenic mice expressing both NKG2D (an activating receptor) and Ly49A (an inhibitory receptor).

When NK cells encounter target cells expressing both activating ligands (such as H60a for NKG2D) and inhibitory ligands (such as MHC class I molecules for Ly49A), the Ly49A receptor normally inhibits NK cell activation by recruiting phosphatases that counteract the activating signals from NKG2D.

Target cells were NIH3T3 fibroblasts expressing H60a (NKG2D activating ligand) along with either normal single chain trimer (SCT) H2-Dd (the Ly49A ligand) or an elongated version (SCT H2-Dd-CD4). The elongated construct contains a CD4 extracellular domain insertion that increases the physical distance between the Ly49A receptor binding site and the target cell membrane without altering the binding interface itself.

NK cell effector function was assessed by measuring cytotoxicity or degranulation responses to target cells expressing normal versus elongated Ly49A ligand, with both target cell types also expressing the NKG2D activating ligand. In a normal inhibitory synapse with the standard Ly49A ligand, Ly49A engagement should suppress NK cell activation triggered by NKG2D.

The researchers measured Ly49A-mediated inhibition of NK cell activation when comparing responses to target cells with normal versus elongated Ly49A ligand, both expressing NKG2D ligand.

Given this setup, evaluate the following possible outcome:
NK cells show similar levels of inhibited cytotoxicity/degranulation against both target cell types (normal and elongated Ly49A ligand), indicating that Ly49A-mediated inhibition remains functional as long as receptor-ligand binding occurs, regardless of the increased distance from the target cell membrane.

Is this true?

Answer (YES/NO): NO